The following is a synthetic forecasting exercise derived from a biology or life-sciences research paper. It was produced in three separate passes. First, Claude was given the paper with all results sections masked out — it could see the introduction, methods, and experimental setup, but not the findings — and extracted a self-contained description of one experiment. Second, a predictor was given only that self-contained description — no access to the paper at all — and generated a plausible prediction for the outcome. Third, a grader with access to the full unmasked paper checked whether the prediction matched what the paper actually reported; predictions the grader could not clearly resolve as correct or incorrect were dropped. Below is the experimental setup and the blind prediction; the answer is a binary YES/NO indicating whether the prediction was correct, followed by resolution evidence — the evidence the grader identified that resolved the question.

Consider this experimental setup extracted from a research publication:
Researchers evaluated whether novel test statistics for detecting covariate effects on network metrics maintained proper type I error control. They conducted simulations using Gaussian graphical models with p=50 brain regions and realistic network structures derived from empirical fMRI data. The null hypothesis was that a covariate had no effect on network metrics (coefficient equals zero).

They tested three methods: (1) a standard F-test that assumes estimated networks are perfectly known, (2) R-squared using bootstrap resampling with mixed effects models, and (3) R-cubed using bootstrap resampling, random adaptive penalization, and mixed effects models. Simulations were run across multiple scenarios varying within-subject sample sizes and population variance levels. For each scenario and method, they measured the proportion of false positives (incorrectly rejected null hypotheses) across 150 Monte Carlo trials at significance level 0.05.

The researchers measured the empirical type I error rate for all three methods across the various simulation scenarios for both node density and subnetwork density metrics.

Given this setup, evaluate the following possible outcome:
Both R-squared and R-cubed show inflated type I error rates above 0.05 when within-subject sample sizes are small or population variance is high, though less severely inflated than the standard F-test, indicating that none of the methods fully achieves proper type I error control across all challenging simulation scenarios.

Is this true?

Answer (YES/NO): NO